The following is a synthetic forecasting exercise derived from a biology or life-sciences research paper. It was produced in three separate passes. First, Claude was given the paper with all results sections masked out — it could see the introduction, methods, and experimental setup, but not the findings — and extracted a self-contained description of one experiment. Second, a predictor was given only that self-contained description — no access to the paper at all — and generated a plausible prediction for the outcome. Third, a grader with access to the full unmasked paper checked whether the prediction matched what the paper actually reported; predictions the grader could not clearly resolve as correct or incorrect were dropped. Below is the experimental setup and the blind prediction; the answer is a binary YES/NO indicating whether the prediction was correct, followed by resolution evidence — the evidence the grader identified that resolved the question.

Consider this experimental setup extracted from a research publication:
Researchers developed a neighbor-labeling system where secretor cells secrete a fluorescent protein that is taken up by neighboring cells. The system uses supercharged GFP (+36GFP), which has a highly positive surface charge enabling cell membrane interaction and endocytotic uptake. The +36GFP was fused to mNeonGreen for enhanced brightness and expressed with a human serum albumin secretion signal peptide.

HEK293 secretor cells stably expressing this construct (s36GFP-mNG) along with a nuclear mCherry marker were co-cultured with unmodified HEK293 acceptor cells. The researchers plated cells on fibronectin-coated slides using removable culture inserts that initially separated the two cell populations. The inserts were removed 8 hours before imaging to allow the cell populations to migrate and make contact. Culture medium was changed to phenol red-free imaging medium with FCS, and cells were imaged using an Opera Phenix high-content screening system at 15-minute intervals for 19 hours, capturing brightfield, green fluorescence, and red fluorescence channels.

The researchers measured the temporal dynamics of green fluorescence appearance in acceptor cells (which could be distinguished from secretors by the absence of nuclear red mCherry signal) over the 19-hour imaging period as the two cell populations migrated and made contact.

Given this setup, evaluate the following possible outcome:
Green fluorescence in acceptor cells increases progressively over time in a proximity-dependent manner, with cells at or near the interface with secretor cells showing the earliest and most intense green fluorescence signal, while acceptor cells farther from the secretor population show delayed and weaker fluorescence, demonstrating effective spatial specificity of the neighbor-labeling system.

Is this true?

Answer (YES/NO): NO